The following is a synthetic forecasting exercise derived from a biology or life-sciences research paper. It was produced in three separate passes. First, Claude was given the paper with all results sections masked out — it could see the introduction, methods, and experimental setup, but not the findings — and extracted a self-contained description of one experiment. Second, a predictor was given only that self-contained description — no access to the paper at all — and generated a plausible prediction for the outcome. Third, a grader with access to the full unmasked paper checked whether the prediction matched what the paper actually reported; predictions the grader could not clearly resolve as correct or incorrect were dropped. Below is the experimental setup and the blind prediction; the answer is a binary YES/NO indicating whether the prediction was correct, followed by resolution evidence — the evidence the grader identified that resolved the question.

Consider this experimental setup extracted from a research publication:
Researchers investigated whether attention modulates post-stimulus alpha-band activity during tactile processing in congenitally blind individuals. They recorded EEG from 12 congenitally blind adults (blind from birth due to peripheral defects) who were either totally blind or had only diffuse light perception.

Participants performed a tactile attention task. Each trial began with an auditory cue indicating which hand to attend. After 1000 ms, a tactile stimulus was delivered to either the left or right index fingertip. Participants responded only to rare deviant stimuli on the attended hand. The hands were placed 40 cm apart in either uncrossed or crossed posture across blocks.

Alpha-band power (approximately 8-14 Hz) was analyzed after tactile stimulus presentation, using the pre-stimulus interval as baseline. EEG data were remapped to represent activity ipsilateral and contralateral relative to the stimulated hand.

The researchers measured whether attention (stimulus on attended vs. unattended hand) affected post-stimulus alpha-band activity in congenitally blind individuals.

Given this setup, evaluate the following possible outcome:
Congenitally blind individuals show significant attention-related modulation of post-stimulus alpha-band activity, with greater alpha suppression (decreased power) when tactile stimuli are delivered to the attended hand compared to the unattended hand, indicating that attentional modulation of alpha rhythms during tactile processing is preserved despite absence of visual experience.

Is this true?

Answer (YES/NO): NO